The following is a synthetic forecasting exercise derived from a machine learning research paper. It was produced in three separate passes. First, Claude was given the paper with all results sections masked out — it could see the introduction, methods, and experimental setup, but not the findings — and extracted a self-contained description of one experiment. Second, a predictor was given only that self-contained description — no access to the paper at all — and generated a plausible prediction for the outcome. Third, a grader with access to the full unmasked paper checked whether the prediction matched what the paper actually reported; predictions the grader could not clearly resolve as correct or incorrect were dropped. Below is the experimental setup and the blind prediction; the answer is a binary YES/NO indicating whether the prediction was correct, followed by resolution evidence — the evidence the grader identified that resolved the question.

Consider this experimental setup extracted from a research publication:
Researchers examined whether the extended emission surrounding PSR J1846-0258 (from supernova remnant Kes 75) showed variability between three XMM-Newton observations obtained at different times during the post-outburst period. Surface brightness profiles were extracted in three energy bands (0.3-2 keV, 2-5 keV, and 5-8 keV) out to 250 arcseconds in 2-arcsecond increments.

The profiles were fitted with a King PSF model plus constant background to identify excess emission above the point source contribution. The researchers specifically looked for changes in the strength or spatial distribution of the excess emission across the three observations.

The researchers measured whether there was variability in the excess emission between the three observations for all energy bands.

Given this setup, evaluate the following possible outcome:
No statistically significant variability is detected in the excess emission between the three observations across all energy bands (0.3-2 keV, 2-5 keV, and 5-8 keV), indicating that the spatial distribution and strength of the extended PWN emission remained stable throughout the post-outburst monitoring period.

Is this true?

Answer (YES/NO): YES